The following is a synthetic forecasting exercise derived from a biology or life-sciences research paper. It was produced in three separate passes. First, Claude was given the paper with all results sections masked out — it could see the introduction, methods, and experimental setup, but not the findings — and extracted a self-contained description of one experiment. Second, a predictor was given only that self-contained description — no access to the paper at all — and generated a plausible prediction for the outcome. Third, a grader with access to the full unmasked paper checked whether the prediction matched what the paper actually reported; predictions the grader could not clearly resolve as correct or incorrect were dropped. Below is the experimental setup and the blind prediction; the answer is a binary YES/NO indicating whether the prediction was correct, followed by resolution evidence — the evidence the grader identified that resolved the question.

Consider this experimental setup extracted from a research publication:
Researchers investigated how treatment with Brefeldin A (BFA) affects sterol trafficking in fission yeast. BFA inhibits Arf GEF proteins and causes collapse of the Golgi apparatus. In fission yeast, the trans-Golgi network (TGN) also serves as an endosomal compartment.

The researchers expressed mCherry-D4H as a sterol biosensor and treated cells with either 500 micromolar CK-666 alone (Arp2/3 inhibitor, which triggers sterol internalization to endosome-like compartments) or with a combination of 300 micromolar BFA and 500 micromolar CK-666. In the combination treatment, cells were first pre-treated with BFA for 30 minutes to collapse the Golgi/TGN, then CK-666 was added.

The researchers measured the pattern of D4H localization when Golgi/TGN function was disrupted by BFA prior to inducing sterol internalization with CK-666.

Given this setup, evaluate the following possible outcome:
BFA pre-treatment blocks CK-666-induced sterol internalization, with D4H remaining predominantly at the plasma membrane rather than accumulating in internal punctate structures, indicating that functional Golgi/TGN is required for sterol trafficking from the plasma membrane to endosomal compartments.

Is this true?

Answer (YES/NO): NO